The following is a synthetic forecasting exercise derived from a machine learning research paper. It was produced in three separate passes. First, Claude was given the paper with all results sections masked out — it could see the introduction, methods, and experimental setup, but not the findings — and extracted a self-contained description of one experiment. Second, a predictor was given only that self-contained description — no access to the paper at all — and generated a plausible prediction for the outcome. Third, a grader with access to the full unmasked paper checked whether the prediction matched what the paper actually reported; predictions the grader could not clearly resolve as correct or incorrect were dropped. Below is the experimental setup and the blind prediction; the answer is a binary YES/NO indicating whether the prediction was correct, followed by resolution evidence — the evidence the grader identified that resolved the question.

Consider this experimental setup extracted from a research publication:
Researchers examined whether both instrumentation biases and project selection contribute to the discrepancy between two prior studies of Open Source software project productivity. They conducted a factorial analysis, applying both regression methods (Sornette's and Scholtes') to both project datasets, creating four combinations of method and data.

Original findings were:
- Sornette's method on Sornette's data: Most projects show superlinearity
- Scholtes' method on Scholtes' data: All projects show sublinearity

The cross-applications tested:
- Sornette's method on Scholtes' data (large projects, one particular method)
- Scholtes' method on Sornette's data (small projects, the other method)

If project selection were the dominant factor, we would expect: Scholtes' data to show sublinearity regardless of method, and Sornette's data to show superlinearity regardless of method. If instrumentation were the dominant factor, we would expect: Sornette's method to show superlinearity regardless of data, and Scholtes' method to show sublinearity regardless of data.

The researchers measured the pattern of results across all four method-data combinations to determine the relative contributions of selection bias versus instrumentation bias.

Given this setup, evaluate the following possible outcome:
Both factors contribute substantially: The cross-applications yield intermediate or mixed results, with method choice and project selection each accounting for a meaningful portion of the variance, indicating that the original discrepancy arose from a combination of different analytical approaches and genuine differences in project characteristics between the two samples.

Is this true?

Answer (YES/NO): NO